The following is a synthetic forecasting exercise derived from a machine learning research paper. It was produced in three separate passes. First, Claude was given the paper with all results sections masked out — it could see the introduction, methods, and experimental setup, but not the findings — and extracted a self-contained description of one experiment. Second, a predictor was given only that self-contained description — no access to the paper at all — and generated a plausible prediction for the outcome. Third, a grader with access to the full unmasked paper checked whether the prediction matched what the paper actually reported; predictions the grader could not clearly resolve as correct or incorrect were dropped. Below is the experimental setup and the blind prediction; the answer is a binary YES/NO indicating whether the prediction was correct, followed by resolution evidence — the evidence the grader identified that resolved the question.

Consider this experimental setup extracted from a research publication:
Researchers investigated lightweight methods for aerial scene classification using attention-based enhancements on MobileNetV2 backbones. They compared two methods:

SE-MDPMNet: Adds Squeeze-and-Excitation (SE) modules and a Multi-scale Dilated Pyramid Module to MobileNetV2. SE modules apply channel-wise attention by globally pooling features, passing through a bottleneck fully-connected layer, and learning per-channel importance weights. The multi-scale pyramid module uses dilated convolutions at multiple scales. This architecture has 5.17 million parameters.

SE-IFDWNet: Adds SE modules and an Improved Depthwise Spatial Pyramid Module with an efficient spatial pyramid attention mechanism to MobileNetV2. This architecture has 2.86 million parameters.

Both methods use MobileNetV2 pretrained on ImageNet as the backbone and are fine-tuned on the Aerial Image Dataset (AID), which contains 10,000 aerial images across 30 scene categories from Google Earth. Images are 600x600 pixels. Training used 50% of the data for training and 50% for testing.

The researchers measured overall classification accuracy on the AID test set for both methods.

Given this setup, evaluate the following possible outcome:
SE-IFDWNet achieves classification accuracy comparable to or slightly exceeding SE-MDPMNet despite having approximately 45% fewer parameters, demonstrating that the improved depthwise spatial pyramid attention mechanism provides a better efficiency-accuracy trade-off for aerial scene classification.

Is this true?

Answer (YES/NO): YES